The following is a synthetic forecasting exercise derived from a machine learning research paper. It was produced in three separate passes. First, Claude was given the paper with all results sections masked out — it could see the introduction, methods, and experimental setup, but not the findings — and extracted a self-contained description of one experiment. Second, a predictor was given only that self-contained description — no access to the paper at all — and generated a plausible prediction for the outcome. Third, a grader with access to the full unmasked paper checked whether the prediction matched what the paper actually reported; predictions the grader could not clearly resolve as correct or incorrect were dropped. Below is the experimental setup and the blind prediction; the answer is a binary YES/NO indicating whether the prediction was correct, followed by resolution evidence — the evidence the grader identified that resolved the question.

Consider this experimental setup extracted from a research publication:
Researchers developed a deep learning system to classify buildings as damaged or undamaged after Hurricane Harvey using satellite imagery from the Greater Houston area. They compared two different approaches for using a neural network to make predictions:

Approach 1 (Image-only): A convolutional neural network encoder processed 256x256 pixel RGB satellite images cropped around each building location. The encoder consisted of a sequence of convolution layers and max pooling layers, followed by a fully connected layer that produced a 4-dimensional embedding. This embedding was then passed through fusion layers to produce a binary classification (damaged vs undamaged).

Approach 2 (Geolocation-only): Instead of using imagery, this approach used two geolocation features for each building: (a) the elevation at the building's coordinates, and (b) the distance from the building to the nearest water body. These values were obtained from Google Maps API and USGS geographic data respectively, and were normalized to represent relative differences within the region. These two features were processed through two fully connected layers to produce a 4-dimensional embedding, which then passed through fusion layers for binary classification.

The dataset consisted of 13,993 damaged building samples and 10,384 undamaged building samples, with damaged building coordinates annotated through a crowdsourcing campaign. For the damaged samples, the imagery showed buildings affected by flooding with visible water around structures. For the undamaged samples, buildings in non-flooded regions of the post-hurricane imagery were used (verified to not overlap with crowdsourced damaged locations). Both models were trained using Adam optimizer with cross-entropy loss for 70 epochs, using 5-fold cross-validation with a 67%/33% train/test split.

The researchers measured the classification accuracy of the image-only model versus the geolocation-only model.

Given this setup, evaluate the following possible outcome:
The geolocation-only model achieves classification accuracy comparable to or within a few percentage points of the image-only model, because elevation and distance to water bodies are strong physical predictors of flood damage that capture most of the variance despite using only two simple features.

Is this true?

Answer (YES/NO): NO